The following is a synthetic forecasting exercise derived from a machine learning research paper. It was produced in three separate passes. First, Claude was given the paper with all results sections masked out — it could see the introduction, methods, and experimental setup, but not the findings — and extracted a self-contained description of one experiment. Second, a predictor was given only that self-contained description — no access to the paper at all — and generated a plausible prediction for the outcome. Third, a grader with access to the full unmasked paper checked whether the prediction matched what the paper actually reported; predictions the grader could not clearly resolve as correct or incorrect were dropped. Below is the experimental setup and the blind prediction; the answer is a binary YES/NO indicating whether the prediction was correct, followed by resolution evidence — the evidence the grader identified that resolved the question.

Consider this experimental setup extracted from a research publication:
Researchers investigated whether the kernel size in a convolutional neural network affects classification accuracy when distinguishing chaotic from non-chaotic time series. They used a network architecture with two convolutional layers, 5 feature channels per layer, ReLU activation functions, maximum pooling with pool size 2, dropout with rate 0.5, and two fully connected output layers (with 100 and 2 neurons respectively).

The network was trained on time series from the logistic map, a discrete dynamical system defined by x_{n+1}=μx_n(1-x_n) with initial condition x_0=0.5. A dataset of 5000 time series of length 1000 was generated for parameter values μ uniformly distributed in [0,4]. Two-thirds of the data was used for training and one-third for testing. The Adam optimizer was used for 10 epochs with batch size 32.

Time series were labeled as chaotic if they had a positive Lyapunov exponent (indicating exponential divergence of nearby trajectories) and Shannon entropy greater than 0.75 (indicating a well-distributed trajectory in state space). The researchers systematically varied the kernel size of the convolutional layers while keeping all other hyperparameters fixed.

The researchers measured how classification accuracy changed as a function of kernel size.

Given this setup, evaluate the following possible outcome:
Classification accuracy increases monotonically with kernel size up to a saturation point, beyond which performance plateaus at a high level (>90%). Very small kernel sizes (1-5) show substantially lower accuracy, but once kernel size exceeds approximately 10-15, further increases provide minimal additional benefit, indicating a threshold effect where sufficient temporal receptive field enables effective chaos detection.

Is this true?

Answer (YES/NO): NO